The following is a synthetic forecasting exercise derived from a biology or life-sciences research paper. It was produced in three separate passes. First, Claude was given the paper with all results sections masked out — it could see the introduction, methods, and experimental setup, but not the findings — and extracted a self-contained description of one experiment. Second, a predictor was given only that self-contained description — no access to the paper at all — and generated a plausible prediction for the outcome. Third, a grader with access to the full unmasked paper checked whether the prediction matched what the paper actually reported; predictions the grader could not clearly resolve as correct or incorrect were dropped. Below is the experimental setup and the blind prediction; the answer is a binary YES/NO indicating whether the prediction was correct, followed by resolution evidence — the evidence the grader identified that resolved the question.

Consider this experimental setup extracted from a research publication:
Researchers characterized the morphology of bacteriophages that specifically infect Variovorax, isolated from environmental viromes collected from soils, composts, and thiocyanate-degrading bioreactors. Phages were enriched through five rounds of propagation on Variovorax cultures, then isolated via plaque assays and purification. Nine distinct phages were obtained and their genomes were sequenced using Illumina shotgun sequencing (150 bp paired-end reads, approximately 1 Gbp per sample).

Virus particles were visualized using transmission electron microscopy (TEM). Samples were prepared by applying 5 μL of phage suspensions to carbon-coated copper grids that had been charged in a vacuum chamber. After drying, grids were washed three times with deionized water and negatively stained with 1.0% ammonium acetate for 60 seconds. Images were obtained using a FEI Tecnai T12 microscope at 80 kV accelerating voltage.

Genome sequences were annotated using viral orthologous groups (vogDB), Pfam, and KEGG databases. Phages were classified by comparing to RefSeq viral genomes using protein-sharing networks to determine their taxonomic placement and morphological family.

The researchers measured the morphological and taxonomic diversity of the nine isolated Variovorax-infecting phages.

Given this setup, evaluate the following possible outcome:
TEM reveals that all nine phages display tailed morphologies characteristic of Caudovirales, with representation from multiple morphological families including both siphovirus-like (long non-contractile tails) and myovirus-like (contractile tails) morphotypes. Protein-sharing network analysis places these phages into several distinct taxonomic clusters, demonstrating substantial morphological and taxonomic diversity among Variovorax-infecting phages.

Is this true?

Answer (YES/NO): NO